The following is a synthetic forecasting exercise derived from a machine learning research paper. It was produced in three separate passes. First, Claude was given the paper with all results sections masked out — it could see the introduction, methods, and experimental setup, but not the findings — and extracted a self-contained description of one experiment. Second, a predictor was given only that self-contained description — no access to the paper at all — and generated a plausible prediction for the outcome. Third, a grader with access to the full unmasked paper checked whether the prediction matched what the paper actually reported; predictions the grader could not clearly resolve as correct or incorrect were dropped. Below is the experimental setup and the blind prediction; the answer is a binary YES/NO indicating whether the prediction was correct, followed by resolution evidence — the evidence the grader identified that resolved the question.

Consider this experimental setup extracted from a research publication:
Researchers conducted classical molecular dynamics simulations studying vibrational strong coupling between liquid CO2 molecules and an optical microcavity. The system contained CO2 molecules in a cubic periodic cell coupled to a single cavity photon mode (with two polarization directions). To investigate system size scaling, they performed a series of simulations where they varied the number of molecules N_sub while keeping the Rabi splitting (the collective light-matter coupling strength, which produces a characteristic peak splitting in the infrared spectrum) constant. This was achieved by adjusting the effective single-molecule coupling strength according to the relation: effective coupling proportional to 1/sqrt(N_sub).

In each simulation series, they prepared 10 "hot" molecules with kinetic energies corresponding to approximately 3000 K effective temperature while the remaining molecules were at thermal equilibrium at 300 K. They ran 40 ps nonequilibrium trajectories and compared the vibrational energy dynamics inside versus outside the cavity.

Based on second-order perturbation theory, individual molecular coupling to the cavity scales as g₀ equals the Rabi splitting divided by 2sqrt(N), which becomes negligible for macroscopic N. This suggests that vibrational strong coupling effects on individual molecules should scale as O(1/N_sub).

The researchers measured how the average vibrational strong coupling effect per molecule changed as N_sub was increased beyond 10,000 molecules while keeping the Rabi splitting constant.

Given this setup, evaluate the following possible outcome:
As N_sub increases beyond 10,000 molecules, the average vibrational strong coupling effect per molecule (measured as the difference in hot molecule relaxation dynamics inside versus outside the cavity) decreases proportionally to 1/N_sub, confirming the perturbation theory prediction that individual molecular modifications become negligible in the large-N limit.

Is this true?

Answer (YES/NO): NO